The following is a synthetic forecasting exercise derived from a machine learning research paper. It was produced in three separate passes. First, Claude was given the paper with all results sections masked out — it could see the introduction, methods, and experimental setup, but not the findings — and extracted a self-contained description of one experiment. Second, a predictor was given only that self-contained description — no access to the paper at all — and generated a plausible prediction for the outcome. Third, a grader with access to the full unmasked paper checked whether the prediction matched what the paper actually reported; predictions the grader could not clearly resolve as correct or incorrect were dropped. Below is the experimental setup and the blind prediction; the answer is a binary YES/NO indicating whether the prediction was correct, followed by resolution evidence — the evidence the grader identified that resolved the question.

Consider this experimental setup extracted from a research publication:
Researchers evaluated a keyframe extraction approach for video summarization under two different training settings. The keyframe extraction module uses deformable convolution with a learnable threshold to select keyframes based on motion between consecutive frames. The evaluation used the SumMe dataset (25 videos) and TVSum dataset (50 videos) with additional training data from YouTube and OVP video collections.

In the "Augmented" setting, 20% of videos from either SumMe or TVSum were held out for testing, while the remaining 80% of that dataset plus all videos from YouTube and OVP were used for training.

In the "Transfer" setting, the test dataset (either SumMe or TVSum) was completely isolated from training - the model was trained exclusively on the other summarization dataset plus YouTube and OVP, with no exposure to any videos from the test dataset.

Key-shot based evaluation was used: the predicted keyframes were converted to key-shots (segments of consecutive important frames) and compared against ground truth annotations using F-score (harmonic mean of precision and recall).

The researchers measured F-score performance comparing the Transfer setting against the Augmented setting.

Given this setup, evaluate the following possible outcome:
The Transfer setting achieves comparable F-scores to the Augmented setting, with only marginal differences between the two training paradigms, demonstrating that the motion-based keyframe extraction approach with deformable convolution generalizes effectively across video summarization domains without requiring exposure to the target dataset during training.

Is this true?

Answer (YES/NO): YES